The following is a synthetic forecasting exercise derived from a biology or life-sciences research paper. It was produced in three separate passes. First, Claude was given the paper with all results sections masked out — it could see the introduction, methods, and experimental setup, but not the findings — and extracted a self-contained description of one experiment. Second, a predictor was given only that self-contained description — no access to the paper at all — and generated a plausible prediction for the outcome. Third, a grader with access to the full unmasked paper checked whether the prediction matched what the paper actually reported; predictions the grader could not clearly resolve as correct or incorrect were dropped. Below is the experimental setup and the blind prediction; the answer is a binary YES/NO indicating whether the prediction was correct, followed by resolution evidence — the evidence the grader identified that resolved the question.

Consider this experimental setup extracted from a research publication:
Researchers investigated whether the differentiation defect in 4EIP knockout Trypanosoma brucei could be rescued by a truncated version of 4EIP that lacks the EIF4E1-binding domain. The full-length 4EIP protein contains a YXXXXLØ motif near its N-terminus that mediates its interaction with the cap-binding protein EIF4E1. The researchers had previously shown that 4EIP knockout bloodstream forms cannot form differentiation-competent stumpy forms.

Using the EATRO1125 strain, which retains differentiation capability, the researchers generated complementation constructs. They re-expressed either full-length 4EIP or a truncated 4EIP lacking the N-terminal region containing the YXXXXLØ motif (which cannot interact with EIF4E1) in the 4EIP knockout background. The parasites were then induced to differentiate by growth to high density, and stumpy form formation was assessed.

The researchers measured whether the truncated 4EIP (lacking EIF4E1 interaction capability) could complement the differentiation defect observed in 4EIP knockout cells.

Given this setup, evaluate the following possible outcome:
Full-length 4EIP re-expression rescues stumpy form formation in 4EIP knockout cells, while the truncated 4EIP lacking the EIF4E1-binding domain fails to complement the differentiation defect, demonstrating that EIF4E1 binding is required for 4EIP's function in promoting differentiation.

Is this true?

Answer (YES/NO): NO